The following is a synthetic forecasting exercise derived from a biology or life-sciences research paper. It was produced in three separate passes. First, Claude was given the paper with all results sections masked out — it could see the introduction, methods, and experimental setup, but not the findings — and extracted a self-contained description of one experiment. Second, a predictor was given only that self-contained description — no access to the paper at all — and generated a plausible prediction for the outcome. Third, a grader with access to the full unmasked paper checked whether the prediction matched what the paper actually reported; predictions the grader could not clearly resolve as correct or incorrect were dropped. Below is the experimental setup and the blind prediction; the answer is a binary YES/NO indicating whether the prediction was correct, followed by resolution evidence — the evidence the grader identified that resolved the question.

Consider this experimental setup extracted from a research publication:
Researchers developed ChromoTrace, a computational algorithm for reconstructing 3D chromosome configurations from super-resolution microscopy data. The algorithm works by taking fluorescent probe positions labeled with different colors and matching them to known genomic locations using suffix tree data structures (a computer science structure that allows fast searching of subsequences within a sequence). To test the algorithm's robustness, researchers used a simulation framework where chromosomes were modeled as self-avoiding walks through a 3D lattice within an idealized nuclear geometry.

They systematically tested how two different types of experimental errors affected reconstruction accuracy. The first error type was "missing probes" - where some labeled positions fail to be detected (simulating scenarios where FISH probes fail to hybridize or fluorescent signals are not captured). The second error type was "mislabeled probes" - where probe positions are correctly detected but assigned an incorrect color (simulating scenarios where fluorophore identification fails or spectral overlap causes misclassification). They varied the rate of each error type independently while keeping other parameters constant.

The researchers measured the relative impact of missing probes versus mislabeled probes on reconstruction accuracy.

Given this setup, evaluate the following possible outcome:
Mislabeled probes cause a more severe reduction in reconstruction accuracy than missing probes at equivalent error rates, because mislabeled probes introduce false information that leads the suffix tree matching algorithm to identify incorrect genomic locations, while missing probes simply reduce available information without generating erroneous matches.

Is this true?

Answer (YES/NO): YES